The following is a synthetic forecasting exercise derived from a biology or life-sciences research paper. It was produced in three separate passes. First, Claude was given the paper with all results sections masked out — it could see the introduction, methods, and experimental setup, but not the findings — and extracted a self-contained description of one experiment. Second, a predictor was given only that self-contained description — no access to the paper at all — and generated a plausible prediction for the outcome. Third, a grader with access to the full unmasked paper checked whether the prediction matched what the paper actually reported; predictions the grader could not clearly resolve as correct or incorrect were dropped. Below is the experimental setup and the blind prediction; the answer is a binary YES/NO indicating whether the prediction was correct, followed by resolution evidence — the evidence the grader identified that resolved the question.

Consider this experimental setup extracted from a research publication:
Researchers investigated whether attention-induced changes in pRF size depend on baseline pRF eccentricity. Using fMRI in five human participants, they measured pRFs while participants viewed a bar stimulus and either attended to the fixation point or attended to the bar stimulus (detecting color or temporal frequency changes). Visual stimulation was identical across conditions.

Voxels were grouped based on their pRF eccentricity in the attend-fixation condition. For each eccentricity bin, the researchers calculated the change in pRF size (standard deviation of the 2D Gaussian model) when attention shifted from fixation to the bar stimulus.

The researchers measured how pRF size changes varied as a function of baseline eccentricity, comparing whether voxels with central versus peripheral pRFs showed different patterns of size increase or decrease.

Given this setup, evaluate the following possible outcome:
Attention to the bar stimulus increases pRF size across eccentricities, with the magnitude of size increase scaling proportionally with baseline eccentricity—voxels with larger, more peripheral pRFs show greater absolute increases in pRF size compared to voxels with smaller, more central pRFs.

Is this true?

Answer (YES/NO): NO